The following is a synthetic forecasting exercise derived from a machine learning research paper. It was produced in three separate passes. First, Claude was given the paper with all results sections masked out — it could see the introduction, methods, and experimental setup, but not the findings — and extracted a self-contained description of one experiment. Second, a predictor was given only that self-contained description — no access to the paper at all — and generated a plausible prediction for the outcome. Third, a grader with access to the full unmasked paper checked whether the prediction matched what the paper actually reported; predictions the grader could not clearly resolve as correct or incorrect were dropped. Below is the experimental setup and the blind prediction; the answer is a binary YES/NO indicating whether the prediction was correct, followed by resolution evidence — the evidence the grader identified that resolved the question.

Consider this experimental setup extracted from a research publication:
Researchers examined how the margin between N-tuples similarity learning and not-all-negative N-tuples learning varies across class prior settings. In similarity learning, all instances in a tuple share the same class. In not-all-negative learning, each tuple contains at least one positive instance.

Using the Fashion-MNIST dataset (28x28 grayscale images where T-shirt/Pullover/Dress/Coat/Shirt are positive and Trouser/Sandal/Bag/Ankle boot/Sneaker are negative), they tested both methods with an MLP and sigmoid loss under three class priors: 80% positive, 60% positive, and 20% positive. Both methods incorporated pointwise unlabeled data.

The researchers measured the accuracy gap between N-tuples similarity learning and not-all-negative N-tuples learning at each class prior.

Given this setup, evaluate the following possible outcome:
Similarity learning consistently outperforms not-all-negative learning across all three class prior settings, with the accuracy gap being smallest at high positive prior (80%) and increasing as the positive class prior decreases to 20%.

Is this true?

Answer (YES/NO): NO